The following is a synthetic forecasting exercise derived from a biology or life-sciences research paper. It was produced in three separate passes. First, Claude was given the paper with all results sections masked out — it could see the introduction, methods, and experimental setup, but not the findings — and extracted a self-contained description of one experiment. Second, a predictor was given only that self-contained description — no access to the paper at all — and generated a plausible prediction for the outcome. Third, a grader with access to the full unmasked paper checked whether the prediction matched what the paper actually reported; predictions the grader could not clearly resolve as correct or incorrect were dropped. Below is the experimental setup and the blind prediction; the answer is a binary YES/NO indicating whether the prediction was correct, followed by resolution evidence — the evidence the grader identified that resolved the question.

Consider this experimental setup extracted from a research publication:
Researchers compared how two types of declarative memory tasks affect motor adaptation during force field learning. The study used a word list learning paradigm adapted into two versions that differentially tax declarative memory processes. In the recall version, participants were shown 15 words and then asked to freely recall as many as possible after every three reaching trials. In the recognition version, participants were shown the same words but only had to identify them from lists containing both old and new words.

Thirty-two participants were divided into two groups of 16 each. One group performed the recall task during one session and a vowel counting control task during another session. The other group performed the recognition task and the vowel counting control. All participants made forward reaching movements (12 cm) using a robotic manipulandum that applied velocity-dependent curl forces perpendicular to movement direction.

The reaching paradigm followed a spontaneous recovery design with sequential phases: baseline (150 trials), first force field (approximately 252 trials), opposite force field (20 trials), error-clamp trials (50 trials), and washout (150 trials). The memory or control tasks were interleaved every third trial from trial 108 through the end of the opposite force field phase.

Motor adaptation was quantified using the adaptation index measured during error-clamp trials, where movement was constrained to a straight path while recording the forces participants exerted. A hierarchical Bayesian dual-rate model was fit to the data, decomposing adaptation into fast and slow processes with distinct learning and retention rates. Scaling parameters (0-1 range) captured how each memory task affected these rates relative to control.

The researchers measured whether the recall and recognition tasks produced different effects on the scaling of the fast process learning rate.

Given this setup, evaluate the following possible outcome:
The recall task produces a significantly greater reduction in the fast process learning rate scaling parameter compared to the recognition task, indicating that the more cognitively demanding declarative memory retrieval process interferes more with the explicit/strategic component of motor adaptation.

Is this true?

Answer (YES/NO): NO